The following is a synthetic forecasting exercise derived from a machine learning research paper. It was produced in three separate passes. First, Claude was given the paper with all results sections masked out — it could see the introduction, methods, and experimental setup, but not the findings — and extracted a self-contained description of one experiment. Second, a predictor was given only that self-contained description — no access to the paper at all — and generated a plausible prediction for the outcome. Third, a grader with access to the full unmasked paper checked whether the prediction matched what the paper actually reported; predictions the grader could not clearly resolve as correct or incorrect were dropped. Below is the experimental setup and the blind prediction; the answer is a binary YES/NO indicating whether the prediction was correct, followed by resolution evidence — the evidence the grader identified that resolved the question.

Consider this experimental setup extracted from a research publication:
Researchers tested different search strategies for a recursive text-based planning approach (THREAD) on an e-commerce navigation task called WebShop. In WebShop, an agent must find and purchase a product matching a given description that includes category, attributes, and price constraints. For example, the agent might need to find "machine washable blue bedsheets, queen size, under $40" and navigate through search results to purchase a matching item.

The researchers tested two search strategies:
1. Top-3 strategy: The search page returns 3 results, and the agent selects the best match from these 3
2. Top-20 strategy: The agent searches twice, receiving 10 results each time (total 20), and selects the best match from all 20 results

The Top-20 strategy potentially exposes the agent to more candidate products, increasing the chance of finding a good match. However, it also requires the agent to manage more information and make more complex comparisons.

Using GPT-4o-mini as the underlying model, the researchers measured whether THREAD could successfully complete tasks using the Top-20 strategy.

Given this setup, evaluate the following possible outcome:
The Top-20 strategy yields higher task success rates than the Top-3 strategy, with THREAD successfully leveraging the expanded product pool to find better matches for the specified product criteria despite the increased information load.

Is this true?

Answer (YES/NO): NO